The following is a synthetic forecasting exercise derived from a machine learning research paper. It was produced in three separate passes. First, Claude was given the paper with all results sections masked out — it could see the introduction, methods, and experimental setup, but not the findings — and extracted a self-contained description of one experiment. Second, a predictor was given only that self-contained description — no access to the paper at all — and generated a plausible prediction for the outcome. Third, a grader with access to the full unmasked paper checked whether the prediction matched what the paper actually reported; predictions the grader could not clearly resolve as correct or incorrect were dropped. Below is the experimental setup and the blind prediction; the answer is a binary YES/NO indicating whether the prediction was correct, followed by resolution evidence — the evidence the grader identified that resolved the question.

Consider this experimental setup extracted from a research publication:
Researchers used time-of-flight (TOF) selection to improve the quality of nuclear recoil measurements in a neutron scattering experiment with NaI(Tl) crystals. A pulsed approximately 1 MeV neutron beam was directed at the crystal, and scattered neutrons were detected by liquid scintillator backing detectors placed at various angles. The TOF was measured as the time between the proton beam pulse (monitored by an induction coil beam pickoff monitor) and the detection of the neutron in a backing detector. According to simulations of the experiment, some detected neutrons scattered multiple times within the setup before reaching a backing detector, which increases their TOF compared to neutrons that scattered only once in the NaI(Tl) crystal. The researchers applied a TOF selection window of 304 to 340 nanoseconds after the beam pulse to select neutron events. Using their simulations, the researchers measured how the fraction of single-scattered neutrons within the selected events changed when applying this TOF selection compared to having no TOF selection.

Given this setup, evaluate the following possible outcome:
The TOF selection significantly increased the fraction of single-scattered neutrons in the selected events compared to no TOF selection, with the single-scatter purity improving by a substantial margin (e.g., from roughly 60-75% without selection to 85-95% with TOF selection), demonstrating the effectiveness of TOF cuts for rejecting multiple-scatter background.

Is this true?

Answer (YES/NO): NO